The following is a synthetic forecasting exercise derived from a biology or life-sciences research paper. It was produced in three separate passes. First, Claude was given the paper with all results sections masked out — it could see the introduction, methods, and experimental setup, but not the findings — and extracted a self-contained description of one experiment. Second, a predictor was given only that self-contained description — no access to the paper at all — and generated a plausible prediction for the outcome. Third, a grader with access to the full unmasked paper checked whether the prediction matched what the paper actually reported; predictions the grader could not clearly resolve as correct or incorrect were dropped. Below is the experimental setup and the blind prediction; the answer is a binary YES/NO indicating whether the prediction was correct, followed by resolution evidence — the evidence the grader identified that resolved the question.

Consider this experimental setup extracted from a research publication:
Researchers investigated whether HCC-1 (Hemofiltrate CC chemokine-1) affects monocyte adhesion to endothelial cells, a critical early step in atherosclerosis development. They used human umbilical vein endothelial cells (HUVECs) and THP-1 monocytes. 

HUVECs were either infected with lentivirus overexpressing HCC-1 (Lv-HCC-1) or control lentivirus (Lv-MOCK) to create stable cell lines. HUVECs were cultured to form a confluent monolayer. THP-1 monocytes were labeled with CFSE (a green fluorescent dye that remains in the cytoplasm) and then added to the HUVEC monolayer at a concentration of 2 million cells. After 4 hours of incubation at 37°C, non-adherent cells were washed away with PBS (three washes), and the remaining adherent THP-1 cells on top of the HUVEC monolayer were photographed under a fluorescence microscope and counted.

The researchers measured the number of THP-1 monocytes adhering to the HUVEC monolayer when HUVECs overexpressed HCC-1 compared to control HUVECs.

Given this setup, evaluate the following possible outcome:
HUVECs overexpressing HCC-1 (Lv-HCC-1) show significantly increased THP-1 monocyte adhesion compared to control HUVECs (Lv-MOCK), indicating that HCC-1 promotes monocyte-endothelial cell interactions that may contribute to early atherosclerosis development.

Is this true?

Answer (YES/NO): YES